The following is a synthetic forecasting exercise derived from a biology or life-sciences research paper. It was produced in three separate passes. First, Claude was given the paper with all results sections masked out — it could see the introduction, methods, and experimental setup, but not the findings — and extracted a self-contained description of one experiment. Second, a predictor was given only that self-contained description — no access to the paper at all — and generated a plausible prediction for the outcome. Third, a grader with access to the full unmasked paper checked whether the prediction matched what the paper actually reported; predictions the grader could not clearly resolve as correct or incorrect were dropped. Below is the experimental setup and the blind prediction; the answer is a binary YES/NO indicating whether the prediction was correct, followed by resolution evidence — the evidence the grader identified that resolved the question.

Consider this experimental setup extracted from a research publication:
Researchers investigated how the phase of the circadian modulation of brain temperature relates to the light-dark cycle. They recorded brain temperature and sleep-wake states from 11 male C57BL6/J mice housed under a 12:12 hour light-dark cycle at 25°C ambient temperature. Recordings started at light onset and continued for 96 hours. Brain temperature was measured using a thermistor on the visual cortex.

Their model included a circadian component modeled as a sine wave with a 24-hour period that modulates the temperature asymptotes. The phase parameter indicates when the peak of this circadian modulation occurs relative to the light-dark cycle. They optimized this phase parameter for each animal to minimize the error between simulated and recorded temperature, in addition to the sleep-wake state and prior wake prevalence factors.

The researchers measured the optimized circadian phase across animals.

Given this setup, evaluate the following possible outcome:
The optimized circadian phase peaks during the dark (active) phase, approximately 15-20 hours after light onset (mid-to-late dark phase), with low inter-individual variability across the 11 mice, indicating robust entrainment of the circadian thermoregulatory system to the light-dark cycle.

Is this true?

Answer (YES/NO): NO